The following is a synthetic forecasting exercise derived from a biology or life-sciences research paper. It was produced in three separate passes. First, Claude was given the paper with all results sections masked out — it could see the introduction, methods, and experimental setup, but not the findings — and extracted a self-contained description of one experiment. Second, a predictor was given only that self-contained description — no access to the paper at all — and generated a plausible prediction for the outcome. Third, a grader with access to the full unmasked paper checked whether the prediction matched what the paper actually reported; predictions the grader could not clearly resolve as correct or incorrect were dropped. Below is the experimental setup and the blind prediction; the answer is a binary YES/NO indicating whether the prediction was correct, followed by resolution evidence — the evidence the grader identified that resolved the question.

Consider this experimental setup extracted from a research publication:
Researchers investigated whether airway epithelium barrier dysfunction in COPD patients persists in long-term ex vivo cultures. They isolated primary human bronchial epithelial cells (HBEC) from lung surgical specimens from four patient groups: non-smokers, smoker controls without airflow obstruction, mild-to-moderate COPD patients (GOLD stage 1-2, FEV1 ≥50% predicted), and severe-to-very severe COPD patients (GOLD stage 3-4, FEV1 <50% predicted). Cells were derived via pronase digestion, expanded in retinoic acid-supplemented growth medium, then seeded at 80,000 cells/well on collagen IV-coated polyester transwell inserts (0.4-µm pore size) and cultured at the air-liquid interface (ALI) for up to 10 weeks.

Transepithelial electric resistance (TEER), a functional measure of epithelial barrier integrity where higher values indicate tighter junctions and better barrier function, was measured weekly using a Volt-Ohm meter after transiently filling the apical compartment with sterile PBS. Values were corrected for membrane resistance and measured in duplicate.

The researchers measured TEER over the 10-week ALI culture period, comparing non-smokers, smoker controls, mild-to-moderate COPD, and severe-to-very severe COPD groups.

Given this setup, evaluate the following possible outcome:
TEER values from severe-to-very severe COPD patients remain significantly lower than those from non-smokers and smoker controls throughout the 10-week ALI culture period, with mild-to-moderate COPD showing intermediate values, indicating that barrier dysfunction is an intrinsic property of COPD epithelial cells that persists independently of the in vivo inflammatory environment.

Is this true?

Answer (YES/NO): YES